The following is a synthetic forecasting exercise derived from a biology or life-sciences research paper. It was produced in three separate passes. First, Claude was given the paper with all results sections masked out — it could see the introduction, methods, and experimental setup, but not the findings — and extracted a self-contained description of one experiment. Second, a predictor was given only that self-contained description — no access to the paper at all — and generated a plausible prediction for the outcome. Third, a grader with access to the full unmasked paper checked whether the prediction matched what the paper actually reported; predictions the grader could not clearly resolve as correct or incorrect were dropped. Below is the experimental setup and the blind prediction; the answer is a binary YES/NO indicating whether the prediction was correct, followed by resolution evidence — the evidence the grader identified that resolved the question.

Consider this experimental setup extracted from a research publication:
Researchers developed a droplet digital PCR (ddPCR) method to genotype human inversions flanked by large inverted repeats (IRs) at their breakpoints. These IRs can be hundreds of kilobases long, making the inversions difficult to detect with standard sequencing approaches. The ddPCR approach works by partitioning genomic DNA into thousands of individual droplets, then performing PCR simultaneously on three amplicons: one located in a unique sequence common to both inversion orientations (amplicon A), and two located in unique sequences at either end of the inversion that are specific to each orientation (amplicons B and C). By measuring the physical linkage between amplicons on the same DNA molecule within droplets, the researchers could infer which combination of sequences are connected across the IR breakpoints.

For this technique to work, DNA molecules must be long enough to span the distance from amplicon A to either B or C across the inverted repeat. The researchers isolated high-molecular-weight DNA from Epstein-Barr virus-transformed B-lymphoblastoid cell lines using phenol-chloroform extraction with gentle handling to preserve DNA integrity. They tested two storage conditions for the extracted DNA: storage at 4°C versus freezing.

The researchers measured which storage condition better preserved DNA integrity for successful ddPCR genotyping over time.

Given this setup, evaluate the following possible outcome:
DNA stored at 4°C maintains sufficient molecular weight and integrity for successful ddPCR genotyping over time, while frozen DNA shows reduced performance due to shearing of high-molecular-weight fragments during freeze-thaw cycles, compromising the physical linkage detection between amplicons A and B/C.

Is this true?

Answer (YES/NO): YES